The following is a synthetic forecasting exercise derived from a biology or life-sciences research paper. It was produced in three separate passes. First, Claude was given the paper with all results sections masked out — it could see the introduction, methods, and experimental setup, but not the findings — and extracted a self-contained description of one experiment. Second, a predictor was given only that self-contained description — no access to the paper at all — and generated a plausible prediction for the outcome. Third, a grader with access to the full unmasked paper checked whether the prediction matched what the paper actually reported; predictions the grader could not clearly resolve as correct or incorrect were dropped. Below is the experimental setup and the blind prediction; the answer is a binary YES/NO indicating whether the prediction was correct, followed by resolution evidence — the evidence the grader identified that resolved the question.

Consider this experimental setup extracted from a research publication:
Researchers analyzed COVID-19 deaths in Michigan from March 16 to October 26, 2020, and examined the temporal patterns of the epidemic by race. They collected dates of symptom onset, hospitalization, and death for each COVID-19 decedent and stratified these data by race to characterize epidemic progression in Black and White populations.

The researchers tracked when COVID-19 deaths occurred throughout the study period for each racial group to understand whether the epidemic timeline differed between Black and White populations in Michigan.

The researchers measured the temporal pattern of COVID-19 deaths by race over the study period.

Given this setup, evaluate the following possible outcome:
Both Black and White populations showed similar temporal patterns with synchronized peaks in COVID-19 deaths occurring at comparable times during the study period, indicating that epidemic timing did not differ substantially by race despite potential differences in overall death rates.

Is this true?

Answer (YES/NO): NO